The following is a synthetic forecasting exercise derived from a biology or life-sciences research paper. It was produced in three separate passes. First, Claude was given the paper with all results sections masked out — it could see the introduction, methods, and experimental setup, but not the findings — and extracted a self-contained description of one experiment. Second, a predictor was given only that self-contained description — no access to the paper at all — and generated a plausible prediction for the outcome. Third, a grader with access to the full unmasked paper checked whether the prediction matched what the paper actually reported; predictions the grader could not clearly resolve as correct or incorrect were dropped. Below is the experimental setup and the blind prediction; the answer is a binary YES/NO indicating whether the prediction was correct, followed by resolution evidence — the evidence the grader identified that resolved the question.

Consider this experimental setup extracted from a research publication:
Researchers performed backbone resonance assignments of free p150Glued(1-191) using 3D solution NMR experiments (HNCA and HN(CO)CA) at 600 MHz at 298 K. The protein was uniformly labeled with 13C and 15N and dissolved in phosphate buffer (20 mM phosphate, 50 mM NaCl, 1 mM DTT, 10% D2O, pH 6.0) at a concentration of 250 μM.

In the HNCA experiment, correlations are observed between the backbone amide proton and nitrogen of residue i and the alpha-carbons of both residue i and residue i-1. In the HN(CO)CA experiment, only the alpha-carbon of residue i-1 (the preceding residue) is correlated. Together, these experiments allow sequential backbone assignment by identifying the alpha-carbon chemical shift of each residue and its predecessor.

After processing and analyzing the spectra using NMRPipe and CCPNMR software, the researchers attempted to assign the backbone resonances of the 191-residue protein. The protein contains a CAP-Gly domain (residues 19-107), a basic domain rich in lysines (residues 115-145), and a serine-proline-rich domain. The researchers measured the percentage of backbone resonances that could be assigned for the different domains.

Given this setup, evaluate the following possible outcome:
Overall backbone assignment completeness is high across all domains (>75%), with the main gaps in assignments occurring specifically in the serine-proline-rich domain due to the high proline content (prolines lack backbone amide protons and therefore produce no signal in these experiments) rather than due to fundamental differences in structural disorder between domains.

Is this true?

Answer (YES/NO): YES